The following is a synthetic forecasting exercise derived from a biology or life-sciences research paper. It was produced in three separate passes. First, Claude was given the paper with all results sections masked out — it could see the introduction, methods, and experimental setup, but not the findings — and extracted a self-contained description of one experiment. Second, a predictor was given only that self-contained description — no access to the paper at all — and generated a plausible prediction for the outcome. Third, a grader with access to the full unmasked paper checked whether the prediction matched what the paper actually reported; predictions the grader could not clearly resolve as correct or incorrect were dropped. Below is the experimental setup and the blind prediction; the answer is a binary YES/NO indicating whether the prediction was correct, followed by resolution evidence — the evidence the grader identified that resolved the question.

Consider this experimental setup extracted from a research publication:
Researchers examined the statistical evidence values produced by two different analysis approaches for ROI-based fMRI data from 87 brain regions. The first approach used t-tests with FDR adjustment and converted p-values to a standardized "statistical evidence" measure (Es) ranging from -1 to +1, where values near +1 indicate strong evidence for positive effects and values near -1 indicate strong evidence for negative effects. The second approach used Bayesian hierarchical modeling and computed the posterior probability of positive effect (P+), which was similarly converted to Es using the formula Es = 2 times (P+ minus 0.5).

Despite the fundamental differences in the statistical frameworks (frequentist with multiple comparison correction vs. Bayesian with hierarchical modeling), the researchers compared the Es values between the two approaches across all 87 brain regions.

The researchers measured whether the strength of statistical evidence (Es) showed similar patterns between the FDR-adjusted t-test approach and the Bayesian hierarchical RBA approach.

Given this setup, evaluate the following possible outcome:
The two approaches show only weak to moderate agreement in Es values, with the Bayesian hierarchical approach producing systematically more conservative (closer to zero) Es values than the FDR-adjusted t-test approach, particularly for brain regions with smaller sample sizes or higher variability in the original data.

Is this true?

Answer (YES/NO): NO